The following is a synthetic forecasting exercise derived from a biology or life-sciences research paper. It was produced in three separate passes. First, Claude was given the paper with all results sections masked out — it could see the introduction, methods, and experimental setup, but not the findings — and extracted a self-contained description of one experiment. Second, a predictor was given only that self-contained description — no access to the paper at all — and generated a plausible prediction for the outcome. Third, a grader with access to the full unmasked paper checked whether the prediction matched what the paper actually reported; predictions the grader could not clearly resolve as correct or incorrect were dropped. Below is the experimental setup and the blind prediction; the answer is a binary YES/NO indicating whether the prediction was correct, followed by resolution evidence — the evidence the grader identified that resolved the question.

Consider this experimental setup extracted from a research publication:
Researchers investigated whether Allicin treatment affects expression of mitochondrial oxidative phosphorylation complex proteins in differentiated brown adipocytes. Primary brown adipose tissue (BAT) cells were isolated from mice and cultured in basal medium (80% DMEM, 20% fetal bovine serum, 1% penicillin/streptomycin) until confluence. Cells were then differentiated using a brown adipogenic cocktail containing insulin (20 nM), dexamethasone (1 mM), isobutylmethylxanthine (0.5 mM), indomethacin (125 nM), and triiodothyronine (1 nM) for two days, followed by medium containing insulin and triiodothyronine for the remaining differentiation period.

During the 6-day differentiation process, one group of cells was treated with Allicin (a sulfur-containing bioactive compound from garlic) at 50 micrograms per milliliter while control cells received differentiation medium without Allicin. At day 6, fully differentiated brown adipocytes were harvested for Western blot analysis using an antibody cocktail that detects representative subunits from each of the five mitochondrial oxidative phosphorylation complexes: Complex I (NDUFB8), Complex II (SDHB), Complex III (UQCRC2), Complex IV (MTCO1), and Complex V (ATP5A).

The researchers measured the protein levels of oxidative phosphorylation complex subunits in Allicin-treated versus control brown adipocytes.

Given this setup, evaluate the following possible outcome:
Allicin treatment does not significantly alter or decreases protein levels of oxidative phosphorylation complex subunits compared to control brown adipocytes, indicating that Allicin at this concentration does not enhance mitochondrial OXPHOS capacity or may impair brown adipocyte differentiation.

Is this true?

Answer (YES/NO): NO